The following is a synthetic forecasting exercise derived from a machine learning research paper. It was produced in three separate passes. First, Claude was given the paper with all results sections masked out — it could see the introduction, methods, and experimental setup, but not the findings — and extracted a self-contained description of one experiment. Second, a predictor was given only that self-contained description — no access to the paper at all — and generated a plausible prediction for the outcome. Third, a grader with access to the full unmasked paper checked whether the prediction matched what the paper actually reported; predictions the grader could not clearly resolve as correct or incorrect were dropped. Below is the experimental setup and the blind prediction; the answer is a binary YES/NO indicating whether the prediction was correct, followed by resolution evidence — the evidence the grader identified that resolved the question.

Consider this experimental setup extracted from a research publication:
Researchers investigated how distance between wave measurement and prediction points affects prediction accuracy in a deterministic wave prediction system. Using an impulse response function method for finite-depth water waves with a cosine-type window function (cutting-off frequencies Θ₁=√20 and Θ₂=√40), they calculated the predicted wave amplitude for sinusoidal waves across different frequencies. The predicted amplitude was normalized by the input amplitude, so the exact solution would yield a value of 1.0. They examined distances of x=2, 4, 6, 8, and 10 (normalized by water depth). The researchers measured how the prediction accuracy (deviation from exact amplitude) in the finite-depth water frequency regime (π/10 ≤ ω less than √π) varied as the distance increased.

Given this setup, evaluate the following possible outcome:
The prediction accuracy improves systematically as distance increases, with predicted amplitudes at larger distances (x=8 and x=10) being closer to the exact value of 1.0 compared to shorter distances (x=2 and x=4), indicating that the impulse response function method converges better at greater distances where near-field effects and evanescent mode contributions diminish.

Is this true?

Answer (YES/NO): YES